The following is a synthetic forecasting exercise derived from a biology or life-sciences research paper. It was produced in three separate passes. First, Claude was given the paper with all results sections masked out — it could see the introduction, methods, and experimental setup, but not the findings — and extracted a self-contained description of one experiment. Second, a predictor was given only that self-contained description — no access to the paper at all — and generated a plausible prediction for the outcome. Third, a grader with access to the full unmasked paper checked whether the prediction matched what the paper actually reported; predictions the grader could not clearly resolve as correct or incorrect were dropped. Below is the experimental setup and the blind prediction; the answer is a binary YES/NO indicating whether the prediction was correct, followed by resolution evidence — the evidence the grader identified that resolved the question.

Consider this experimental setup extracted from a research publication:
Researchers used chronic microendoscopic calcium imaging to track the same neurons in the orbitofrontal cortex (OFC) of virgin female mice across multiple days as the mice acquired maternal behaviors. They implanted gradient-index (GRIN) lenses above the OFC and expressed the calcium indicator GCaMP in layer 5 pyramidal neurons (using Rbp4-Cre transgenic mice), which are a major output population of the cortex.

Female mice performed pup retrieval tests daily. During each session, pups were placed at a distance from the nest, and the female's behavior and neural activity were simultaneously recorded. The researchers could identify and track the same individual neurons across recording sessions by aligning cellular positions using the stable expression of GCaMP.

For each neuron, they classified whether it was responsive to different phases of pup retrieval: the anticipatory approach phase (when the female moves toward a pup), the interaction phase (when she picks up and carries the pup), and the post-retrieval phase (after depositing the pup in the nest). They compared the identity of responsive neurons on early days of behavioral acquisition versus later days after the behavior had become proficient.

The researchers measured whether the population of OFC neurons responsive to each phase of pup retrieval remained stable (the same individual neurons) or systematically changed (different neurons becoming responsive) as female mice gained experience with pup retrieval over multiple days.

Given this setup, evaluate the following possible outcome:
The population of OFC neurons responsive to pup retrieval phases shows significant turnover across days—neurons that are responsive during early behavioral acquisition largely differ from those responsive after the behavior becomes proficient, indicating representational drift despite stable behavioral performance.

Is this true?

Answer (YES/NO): NO